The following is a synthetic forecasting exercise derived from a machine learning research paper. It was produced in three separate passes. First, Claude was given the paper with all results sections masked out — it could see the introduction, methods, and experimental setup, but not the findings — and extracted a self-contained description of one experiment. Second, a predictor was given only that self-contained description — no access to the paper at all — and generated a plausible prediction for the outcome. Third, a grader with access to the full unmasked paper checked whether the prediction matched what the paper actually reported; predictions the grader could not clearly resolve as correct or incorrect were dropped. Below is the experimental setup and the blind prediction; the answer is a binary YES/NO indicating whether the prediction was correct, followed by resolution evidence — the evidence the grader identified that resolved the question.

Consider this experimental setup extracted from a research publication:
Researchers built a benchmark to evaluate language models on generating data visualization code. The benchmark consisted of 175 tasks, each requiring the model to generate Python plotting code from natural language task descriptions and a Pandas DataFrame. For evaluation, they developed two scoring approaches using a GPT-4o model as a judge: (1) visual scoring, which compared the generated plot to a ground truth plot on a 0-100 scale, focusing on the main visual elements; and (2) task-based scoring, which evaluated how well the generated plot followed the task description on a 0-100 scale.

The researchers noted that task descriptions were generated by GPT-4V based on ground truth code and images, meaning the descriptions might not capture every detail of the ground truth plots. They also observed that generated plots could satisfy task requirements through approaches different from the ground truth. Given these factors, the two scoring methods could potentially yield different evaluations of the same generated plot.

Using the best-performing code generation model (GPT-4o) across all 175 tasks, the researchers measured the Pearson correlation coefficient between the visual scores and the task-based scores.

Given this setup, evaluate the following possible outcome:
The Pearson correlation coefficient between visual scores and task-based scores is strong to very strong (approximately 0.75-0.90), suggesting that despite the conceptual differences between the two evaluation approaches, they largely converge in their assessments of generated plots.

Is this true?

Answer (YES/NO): NO